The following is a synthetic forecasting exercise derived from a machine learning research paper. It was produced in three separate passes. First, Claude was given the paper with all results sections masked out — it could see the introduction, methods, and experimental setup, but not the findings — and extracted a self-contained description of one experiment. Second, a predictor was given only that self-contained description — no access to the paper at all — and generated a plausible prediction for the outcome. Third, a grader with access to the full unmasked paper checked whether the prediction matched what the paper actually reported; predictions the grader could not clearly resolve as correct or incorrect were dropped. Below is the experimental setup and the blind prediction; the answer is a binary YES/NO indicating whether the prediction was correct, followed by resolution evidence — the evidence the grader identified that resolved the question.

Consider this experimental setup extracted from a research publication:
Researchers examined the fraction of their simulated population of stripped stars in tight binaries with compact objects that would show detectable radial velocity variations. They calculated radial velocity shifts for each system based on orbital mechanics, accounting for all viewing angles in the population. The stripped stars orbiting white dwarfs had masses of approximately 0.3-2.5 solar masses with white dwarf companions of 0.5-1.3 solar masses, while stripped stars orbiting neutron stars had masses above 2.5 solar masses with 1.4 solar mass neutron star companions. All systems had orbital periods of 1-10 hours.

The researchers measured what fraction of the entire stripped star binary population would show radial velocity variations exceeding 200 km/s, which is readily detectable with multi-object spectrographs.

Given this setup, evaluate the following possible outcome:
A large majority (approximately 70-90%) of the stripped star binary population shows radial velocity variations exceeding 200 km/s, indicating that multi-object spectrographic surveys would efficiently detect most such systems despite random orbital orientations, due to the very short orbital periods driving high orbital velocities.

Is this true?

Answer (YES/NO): YES